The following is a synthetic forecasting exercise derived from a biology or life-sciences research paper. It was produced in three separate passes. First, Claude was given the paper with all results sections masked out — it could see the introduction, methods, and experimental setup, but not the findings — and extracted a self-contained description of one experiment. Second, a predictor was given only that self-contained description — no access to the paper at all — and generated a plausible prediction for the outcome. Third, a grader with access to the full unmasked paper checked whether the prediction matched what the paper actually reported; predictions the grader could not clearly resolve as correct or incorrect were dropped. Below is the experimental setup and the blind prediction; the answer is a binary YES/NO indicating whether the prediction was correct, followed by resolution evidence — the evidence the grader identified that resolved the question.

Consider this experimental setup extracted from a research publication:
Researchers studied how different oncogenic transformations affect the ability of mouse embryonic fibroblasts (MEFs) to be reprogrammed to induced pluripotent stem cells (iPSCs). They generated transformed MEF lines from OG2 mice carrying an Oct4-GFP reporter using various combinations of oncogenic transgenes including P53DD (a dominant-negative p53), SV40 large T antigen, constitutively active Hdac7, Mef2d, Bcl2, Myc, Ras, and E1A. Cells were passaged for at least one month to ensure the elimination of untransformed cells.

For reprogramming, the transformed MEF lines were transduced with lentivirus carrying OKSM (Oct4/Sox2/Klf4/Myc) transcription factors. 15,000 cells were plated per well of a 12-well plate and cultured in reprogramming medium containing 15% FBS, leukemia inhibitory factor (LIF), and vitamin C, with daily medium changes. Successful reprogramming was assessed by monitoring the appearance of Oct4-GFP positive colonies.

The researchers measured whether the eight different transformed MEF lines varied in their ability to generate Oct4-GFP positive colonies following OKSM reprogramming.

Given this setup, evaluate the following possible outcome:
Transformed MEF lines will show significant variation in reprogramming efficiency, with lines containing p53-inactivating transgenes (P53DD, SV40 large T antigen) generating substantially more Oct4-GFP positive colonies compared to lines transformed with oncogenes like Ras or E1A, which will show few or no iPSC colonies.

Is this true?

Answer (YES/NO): NO